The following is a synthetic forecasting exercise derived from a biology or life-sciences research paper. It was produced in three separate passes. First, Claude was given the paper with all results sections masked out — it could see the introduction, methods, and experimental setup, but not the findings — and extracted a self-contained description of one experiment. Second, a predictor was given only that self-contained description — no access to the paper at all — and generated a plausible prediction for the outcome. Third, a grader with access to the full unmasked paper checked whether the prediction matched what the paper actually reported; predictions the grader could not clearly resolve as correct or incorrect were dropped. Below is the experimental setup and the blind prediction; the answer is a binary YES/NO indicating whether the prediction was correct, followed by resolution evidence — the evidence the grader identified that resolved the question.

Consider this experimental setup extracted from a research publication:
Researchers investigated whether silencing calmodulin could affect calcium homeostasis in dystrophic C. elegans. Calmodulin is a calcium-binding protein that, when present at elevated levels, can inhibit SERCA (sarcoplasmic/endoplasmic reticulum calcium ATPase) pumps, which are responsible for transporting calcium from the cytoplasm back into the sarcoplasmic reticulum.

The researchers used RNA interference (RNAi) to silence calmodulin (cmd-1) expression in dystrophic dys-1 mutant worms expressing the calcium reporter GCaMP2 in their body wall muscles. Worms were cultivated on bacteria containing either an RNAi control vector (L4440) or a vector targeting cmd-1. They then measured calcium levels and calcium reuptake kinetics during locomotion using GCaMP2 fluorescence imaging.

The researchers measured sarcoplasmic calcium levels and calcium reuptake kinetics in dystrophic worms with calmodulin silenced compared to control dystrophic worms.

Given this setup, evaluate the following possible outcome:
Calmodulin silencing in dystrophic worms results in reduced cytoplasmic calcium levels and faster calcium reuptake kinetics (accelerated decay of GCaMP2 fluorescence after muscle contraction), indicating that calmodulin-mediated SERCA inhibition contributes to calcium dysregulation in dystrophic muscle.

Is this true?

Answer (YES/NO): NO